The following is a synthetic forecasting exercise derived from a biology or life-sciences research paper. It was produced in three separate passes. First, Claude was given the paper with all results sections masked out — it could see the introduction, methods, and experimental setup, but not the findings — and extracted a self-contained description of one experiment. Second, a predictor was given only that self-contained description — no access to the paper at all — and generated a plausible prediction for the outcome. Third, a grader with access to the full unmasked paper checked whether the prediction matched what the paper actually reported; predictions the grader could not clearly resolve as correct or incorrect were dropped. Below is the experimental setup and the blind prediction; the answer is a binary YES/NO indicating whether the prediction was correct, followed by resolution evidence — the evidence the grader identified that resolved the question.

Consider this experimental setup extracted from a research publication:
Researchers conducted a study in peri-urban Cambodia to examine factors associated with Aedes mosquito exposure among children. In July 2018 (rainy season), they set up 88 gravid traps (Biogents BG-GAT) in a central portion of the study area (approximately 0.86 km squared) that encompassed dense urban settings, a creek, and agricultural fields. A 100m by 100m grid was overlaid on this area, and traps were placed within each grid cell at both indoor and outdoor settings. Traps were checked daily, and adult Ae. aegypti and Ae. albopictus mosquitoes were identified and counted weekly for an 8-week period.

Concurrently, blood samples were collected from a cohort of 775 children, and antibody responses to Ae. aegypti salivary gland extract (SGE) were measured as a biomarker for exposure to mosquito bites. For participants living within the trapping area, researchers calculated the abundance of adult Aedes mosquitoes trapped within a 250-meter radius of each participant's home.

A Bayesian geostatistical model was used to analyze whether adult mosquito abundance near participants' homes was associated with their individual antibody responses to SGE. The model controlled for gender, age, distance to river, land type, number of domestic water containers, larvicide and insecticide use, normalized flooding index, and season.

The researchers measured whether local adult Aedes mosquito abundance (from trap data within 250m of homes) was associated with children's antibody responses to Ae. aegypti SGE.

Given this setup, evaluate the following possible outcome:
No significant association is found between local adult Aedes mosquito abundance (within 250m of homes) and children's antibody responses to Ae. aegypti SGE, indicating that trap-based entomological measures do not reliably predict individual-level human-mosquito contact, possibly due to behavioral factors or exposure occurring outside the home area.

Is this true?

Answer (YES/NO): YES